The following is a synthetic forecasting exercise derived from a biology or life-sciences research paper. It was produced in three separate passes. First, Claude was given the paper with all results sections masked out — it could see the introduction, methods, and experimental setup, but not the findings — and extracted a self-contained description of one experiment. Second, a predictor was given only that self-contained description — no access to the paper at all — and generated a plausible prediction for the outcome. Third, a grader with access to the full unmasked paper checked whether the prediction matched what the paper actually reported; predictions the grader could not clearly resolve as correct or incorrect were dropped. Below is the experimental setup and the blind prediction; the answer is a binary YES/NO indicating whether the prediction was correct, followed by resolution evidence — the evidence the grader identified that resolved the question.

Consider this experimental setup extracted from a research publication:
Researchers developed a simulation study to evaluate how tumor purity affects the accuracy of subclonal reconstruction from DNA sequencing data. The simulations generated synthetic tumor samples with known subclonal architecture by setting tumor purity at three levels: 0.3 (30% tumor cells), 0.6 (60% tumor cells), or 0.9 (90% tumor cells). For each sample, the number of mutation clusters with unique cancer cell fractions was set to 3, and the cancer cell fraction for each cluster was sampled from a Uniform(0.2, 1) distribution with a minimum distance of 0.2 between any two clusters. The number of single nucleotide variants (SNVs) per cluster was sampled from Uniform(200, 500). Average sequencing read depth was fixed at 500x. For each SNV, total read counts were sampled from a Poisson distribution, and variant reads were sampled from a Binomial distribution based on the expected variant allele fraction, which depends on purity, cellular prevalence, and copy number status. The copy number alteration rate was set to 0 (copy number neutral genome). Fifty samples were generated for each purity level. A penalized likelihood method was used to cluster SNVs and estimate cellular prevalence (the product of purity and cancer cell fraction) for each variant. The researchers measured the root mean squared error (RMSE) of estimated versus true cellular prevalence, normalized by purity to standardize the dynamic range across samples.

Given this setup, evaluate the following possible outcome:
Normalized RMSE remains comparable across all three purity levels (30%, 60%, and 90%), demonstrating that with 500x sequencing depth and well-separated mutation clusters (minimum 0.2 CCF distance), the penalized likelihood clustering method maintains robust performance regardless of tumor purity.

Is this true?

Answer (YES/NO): YES